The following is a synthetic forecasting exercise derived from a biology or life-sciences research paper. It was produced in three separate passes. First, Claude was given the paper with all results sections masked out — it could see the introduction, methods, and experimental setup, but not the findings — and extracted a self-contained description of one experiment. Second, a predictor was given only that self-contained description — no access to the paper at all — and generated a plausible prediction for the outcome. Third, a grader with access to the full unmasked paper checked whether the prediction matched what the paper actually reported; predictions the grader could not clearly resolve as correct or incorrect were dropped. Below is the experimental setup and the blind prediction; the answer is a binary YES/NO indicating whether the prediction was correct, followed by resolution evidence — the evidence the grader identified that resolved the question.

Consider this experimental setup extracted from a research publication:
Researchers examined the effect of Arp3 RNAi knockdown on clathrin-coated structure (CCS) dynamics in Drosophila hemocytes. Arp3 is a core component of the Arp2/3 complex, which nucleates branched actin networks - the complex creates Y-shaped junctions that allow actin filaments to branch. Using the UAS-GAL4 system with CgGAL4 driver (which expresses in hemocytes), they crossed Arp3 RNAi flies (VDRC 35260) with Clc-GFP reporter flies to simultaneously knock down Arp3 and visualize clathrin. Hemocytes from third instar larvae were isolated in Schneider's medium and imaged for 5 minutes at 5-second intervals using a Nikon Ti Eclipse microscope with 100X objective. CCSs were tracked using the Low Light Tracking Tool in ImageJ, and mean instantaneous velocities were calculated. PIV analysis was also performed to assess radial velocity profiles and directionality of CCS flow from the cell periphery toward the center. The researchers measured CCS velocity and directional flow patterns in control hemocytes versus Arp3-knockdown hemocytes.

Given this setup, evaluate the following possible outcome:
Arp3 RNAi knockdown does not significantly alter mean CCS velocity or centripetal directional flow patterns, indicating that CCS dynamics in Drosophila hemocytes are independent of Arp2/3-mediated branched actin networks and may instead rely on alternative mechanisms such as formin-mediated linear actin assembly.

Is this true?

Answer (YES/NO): NO